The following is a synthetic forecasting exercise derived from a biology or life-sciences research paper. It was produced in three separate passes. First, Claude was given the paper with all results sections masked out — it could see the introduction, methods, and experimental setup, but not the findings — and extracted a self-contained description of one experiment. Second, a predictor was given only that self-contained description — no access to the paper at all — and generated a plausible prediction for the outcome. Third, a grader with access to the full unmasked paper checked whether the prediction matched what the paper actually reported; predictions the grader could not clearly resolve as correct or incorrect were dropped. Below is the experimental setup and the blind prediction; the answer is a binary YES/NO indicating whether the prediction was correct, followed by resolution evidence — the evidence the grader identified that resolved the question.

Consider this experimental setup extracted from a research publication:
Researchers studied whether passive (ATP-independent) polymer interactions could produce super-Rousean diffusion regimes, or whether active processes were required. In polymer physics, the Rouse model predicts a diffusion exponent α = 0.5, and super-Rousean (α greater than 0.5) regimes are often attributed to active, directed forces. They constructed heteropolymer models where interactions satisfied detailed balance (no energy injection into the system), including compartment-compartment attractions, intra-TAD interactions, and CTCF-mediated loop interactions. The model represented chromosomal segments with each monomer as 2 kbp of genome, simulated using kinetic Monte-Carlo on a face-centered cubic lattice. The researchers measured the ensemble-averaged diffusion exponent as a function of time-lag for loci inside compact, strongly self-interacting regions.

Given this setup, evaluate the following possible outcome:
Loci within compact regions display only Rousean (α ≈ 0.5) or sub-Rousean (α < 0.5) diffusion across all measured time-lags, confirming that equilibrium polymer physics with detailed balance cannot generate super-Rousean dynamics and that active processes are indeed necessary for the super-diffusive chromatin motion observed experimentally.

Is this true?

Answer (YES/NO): NO